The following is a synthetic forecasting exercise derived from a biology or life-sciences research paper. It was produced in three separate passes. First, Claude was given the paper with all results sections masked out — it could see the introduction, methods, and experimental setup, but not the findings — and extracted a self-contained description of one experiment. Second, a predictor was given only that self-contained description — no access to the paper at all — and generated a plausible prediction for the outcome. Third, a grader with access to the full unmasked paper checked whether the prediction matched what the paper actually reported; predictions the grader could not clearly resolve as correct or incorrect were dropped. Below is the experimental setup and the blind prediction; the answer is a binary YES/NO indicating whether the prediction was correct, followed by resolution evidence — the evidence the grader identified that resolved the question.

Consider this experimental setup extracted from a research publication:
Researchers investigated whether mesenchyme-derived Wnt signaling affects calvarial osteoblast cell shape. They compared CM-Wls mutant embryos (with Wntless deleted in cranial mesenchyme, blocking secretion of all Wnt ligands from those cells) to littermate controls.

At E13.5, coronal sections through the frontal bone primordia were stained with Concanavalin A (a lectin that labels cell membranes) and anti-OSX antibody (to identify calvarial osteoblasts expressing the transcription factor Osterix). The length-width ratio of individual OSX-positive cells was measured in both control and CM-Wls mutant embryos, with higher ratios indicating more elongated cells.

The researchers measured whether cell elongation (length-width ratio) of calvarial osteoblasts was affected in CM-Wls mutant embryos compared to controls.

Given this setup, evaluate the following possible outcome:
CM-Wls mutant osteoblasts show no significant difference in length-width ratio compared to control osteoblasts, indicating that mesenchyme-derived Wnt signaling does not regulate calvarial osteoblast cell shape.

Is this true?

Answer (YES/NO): NO